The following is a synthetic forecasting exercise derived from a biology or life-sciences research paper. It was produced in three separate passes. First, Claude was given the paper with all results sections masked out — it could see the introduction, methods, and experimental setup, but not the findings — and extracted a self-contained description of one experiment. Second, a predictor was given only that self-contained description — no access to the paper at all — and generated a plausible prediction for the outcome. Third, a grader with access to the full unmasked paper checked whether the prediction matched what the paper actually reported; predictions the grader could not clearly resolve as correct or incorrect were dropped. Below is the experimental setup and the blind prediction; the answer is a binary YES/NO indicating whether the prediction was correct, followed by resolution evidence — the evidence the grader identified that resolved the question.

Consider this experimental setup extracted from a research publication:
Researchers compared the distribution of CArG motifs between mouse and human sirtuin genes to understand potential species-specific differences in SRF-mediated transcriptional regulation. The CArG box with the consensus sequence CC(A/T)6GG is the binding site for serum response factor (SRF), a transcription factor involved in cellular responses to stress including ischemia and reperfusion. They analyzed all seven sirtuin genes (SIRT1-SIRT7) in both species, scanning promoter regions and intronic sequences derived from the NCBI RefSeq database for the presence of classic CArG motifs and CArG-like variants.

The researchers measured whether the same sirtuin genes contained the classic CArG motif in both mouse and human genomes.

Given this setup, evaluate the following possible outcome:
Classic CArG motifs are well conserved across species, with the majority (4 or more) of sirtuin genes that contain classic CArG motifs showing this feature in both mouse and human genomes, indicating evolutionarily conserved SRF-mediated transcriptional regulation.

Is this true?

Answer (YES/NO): NO